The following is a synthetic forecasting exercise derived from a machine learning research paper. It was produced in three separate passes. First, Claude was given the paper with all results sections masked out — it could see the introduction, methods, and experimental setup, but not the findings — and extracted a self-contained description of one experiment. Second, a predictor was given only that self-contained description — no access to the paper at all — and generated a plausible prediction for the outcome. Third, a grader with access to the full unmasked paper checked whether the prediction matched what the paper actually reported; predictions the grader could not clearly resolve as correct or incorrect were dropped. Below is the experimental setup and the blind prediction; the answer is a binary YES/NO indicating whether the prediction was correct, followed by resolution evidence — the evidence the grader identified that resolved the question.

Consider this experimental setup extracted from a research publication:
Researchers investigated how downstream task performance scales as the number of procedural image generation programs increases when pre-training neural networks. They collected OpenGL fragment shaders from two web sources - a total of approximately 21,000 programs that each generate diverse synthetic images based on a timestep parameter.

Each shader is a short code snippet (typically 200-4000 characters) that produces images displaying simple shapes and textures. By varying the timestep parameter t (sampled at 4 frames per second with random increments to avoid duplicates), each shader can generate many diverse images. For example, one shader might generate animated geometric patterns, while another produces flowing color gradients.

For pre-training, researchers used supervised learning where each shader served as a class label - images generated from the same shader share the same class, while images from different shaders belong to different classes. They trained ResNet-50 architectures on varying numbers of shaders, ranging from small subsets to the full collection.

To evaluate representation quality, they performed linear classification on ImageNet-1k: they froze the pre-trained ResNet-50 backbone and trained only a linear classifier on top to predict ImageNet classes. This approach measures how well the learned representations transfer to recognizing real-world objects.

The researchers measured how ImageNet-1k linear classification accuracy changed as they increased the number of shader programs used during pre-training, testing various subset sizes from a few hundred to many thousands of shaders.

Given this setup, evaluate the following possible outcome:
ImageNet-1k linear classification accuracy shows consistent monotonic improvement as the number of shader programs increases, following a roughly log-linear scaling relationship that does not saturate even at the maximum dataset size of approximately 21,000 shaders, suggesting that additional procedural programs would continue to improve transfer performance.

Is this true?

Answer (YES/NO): YES